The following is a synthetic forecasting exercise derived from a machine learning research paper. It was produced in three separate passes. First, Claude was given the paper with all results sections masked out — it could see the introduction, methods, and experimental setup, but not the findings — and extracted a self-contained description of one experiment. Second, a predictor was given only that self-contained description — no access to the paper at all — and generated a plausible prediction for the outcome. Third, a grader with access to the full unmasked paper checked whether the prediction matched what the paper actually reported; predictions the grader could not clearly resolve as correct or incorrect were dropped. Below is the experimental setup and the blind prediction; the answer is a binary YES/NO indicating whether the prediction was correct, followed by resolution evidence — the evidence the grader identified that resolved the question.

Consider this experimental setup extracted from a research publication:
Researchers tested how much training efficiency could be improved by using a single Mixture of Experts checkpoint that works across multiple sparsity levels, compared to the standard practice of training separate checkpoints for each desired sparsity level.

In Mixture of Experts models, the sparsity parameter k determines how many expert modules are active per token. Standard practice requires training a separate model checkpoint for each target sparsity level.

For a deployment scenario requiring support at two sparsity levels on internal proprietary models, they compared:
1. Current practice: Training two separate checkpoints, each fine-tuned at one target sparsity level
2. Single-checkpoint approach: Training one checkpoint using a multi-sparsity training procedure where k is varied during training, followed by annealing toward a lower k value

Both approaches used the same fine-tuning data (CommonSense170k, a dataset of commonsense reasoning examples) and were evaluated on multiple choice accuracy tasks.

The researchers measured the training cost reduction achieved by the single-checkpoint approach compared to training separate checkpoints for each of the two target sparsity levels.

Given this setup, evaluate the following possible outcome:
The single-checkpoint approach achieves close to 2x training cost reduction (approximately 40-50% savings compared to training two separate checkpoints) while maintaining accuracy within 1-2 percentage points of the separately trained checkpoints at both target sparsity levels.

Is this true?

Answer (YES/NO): YES